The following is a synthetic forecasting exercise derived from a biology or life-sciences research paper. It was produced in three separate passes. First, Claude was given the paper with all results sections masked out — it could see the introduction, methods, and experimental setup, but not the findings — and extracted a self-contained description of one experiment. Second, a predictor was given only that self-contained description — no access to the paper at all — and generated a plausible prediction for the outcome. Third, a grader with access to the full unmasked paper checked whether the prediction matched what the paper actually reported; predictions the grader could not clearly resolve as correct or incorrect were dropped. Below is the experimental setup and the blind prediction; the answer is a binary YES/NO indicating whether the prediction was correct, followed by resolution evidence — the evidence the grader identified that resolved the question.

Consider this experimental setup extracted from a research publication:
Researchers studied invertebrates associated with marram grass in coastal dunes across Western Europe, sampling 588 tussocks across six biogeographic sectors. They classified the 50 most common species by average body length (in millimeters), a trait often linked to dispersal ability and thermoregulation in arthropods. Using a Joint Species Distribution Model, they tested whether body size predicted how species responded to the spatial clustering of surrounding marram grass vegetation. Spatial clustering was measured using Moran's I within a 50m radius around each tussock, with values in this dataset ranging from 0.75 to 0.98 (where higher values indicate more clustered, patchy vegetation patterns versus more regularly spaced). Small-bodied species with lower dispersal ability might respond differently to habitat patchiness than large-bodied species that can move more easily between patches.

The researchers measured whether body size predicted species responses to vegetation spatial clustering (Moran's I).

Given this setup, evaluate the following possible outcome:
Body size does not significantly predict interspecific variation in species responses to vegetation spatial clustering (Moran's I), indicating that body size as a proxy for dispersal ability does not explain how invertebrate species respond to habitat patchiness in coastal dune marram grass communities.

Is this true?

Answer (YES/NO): YES